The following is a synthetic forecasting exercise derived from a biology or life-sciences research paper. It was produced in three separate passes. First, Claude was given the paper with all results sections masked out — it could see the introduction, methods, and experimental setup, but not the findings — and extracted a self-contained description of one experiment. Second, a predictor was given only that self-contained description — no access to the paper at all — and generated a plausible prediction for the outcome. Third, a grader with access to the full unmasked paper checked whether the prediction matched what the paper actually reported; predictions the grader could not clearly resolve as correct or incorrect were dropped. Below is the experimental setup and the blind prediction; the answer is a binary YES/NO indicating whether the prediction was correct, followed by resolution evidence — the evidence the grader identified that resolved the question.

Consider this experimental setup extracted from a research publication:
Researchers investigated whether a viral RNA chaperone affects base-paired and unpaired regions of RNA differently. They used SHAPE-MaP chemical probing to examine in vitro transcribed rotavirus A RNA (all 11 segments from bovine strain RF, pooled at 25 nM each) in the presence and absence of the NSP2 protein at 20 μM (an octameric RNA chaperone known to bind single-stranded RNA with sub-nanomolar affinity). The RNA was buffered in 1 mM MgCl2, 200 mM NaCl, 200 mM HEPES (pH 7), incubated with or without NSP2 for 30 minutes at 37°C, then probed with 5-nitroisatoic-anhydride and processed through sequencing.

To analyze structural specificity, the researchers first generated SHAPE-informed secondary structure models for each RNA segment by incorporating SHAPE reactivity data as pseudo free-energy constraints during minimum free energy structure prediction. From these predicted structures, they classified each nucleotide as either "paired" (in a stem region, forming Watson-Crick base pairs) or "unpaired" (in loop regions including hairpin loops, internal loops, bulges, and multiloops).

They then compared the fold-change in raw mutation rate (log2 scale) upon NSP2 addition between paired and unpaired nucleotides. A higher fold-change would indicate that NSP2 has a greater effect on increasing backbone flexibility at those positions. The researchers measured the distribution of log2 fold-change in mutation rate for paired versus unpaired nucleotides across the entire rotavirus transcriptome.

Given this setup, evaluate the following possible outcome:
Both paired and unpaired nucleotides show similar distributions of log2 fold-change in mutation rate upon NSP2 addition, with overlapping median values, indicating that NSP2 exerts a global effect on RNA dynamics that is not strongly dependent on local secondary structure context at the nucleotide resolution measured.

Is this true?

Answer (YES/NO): NO